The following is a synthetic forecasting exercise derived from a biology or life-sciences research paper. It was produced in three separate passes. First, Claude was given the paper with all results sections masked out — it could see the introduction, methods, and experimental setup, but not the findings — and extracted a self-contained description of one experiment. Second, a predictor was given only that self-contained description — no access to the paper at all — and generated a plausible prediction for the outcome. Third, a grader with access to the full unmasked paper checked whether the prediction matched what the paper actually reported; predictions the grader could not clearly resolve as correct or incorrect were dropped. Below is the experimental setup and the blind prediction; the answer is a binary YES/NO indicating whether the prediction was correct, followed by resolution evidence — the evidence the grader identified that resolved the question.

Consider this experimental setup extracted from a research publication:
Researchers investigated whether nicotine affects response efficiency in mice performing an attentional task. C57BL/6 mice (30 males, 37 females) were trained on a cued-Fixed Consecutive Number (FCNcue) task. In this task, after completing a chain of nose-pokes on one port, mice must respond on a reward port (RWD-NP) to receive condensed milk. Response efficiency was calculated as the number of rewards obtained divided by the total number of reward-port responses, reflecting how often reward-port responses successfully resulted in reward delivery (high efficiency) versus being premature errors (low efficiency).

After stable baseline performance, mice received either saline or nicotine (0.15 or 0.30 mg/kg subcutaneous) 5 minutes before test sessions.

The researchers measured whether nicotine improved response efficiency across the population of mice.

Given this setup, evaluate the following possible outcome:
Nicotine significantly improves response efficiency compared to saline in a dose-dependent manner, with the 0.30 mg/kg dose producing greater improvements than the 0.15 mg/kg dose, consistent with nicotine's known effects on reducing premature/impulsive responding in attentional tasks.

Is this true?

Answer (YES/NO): NO